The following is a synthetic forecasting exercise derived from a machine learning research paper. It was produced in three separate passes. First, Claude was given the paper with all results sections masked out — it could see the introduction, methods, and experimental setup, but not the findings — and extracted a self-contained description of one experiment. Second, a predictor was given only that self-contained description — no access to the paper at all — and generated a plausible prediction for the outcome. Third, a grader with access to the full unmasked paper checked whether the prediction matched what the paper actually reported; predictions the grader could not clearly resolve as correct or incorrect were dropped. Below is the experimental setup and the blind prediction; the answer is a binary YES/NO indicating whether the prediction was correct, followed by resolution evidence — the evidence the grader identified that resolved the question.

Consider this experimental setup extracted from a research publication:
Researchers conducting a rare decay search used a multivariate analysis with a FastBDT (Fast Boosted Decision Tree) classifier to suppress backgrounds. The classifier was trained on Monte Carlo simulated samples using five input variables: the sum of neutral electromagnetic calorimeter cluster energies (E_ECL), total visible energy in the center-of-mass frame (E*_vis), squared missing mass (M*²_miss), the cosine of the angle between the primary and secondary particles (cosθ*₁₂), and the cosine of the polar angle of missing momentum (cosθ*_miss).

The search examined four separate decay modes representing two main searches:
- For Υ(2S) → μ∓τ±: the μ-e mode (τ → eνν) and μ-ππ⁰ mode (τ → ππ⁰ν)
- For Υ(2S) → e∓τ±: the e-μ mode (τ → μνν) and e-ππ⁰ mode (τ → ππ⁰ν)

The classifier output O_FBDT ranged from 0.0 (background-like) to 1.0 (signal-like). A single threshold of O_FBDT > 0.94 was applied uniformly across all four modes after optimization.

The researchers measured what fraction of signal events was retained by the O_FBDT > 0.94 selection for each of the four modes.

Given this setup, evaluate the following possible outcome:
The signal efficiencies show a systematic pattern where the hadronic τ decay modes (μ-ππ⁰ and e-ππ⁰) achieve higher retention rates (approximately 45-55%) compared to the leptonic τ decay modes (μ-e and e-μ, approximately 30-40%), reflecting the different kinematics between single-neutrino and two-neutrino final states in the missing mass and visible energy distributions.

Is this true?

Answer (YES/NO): NO